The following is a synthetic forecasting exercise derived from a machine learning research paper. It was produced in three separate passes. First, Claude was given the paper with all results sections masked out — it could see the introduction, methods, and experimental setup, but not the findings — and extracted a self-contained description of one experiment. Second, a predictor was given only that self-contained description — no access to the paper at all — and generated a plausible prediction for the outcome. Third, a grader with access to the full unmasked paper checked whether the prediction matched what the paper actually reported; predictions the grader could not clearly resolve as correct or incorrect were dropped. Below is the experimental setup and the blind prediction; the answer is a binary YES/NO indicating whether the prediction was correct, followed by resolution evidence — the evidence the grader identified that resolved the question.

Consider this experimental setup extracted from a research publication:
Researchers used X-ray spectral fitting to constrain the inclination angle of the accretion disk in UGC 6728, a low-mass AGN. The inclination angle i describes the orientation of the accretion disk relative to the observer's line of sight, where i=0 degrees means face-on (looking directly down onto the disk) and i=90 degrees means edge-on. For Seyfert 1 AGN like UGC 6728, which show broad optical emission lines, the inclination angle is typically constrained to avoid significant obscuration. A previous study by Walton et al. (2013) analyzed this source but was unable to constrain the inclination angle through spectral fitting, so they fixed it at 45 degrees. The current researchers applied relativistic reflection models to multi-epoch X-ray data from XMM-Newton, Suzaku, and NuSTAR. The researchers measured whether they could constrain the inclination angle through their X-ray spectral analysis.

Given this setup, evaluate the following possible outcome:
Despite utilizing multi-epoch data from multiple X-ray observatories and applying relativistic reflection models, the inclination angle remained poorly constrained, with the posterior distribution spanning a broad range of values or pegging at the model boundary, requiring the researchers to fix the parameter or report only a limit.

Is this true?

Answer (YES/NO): NO